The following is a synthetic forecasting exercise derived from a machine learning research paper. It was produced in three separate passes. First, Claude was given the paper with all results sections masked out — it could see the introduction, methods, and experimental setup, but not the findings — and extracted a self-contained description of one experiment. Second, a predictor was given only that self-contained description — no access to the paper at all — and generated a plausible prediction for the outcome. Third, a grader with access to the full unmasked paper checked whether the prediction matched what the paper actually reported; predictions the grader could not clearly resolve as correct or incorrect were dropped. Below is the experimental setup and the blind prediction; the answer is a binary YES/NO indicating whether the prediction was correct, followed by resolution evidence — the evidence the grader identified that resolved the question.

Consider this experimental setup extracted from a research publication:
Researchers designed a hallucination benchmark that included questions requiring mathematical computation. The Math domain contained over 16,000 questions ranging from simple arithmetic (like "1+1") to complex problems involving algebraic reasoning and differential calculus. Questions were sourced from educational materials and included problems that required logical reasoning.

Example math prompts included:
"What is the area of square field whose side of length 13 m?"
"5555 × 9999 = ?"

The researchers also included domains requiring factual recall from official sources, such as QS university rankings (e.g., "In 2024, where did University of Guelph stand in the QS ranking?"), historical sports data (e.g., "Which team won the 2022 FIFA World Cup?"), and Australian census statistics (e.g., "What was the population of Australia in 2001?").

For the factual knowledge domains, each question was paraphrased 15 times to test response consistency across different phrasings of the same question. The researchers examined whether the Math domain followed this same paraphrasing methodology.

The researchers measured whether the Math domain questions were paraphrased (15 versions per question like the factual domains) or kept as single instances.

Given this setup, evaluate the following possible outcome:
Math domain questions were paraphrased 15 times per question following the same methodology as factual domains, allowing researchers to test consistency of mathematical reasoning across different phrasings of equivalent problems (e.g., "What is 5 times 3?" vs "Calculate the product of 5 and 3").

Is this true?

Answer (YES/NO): NO